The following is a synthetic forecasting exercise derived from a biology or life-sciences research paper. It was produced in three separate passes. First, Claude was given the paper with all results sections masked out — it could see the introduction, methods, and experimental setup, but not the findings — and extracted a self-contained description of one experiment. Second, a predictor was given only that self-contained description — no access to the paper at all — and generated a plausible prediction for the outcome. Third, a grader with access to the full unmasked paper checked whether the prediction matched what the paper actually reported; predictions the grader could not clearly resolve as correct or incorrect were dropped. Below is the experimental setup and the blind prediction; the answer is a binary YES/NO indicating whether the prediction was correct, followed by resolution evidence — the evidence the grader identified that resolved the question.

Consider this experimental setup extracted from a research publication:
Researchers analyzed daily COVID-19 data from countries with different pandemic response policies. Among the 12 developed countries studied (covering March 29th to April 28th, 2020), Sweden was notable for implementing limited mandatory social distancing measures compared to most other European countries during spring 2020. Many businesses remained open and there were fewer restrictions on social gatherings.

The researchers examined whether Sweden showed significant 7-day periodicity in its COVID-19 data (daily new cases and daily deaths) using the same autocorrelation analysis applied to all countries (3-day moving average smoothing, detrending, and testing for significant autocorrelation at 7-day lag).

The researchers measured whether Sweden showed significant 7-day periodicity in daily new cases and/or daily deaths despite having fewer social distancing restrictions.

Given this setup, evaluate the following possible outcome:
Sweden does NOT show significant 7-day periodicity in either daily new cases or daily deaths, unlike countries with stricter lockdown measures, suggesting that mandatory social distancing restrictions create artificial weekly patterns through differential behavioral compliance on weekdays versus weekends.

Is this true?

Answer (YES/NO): NO